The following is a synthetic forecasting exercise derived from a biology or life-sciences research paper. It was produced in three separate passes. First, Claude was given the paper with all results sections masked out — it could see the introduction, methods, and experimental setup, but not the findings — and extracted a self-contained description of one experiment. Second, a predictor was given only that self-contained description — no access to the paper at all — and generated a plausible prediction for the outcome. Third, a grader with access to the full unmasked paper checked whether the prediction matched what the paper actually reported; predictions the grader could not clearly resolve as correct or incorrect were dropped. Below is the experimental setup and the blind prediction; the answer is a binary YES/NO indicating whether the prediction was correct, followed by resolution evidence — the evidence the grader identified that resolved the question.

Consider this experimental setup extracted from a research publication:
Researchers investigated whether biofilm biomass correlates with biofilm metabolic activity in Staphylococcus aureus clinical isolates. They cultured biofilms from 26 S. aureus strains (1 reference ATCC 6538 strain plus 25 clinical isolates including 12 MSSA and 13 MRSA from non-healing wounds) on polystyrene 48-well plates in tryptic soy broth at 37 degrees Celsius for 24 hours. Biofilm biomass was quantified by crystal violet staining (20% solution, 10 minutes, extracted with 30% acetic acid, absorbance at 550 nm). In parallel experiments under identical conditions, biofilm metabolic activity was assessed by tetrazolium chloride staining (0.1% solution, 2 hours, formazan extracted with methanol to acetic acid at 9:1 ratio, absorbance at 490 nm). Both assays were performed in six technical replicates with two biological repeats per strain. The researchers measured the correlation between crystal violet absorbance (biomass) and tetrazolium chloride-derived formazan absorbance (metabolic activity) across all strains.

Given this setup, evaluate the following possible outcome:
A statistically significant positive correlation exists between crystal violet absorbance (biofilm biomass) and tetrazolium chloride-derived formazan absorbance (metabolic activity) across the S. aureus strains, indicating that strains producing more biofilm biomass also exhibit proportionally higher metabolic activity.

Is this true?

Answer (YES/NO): NO